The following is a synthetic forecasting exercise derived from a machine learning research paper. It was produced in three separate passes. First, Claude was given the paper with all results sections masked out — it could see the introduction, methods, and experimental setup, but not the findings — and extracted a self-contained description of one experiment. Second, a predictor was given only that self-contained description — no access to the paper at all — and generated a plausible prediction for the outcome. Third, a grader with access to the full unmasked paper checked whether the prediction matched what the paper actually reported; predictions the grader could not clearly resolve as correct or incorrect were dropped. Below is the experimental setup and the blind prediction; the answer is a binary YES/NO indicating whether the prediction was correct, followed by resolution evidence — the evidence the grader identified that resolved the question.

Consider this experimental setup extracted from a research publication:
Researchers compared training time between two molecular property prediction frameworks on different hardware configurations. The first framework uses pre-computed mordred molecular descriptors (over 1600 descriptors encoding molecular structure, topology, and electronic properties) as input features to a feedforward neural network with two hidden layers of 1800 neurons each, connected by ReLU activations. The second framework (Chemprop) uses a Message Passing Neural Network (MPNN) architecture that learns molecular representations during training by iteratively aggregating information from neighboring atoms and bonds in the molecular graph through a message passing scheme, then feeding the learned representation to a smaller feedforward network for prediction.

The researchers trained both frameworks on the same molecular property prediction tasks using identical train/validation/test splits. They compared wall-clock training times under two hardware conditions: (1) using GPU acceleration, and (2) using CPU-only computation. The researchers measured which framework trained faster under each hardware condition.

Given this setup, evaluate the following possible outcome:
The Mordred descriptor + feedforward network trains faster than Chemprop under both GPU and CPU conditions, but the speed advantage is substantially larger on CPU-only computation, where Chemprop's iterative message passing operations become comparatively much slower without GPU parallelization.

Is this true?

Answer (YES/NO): NO